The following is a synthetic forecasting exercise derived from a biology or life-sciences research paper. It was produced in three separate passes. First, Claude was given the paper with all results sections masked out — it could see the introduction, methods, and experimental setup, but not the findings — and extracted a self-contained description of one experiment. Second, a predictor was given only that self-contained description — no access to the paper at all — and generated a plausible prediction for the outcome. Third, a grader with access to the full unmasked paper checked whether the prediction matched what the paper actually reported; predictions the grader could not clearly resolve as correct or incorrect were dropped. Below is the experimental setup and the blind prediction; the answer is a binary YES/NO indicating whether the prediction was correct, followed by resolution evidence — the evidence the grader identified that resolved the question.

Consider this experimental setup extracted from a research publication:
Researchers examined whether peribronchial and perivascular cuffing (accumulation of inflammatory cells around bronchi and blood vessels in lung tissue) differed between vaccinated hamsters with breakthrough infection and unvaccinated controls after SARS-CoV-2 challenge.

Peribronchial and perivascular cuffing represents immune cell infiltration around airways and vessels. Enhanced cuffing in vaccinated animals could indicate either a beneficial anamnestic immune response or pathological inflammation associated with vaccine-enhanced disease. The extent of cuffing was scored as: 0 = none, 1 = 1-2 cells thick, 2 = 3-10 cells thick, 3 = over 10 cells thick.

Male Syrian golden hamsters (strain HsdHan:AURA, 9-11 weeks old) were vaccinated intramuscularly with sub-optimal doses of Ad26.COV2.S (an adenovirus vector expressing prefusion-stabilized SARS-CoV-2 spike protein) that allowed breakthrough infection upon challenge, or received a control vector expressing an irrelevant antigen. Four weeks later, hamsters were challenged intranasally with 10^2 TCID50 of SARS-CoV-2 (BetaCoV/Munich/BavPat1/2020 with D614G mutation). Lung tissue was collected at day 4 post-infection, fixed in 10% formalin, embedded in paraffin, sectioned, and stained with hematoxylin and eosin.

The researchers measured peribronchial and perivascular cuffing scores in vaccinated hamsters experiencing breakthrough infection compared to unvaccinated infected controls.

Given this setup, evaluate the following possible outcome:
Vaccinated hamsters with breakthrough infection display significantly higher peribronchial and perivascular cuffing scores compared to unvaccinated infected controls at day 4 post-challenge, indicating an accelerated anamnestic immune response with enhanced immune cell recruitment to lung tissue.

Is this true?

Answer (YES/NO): NO